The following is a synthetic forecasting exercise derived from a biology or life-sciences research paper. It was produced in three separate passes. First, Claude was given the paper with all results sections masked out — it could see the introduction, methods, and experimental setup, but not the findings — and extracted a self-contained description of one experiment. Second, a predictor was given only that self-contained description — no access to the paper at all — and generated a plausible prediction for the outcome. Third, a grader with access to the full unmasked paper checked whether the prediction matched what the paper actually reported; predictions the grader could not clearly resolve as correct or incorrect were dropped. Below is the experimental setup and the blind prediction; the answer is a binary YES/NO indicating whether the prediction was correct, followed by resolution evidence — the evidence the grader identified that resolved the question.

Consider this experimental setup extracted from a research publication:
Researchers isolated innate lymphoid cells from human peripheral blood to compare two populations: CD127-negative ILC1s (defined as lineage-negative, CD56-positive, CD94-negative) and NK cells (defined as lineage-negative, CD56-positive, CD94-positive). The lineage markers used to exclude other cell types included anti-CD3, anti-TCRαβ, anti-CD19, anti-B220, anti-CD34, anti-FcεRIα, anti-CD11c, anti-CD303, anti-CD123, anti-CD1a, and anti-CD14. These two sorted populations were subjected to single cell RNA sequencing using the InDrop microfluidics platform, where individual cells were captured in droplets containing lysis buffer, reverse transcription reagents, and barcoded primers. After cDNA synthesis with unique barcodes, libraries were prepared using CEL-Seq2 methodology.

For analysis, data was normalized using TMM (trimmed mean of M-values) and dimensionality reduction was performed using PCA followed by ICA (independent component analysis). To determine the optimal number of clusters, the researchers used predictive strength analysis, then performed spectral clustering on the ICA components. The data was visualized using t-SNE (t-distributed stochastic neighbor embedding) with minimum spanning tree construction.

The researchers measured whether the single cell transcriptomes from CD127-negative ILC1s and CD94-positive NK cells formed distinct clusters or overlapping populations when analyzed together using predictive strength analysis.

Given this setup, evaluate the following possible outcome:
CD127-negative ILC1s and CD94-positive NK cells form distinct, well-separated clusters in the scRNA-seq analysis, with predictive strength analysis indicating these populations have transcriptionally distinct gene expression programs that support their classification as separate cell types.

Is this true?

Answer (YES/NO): NO